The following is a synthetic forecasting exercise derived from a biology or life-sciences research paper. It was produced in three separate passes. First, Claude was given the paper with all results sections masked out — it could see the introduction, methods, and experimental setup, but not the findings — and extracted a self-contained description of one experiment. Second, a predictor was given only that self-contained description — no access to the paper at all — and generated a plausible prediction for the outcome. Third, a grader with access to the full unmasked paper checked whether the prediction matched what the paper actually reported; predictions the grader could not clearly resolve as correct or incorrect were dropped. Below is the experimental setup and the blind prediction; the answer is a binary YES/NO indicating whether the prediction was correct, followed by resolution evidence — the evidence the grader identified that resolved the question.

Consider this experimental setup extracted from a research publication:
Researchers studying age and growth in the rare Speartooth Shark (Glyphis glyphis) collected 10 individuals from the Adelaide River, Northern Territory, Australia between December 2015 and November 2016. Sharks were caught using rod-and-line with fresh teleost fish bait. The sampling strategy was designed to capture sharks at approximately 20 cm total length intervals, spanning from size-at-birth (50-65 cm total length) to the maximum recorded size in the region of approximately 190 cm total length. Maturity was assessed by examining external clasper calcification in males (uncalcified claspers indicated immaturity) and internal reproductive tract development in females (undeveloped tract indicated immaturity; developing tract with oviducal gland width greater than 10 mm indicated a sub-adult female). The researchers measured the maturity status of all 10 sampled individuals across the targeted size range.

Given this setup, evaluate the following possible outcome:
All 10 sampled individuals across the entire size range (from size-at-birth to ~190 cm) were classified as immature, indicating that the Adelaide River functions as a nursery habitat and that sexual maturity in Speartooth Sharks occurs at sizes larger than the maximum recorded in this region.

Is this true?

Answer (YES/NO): NO